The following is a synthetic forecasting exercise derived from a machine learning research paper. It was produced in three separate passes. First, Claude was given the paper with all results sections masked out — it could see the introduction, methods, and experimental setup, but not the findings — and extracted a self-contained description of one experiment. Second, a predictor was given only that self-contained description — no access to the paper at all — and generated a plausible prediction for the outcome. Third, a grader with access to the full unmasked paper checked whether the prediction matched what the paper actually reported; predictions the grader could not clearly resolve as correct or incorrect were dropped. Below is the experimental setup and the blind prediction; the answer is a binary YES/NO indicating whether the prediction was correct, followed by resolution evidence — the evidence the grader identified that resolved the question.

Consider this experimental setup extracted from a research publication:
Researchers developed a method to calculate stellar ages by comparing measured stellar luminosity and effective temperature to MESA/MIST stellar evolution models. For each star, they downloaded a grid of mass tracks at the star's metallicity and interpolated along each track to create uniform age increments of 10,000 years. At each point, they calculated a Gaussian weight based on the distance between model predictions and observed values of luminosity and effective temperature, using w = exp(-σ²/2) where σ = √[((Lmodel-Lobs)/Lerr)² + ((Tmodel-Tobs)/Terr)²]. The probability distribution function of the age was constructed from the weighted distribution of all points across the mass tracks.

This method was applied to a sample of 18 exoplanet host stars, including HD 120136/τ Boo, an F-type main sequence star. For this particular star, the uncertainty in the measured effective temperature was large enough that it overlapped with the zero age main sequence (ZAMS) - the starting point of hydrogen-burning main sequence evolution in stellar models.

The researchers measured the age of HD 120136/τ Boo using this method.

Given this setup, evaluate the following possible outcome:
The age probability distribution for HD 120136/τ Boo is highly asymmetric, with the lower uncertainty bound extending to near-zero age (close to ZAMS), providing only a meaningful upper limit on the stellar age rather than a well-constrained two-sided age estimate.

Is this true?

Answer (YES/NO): YES